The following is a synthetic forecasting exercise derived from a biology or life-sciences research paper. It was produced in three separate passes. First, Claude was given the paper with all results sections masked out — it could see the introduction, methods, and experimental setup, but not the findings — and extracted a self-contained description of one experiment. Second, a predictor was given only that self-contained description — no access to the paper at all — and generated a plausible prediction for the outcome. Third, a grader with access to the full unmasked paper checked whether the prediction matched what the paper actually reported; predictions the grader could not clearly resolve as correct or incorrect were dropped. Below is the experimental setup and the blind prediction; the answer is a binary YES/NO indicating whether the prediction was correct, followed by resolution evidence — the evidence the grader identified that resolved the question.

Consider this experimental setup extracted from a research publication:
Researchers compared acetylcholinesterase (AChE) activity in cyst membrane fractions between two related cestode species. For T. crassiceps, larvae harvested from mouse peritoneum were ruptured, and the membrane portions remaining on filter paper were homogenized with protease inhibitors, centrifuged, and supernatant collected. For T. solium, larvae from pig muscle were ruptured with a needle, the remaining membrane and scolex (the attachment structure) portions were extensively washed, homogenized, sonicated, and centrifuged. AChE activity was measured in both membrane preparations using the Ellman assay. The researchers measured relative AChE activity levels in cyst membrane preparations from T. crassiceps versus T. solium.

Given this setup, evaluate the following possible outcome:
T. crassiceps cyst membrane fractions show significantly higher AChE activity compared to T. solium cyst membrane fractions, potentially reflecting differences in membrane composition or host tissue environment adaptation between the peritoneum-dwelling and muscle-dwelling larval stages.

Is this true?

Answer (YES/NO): YES